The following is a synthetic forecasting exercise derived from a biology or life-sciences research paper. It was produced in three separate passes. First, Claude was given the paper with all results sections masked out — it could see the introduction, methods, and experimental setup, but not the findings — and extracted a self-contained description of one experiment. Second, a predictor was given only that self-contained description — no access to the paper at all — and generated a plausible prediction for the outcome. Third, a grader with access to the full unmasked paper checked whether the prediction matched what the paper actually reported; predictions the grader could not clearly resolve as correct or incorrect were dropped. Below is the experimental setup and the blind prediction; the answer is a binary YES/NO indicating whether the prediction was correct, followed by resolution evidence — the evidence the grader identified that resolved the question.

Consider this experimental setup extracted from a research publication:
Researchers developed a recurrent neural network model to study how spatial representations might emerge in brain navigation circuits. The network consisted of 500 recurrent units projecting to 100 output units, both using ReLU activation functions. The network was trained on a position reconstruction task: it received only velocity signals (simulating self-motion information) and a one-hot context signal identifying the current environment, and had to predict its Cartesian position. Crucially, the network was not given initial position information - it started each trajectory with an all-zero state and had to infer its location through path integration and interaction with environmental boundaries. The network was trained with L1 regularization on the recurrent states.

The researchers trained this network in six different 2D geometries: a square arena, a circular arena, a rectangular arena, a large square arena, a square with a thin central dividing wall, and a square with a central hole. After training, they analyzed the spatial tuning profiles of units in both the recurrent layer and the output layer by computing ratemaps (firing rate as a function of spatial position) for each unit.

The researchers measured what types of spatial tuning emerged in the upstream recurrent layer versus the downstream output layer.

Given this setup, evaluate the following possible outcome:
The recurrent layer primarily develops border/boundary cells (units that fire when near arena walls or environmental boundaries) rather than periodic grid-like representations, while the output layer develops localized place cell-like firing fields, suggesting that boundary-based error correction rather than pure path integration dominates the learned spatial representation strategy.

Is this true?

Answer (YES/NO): YES